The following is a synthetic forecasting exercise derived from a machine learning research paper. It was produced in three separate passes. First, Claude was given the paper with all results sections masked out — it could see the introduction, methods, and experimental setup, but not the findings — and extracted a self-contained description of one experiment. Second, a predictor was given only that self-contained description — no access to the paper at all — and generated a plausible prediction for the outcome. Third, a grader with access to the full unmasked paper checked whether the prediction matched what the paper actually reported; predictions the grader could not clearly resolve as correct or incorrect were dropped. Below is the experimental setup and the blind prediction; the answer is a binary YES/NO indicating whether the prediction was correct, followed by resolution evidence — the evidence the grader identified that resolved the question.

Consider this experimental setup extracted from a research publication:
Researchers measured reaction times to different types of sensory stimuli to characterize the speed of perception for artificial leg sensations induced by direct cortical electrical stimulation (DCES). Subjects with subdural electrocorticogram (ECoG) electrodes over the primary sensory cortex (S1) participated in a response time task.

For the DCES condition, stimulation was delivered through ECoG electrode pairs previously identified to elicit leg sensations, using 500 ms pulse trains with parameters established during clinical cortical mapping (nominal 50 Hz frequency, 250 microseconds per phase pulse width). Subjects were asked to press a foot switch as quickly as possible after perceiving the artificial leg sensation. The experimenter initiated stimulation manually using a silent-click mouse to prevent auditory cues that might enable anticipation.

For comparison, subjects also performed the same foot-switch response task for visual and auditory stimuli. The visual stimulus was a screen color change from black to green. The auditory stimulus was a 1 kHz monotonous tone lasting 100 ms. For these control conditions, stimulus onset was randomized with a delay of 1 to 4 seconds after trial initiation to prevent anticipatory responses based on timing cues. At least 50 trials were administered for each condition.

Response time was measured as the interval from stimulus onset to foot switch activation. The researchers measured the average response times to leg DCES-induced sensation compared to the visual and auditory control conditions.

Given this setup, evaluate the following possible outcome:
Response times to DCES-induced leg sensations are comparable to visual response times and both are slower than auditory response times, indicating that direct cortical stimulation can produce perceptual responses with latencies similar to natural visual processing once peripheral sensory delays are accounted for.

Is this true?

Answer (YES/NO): NO